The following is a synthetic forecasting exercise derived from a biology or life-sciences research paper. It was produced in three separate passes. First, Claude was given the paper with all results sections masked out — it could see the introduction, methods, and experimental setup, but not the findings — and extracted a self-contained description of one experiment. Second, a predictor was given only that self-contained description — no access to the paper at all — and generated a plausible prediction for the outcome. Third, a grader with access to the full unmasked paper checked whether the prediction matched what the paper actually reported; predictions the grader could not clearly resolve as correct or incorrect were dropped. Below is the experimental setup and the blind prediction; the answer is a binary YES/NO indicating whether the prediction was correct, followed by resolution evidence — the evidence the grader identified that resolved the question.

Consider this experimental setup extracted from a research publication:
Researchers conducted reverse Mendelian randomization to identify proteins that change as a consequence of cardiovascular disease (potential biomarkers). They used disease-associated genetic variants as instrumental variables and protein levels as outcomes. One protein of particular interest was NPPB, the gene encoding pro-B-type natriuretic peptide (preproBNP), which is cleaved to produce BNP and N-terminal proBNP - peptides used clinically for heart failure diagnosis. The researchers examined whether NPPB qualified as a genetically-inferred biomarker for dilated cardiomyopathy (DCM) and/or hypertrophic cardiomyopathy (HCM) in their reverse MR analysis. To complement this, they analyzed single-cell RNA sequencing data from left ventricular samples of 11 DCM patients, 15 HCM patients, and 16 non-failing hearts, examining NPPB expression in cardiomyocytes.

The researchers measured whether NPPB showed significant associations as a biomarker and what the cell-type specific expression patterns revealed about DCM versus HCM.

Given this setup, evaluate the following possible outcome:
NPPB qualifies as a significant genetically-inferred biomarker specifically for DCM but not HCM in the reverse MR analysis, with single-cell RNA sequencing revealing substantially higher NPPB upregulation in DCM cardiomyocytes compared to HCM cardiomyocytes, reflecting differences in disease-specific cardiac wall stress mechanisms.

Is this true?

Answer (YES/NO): YES